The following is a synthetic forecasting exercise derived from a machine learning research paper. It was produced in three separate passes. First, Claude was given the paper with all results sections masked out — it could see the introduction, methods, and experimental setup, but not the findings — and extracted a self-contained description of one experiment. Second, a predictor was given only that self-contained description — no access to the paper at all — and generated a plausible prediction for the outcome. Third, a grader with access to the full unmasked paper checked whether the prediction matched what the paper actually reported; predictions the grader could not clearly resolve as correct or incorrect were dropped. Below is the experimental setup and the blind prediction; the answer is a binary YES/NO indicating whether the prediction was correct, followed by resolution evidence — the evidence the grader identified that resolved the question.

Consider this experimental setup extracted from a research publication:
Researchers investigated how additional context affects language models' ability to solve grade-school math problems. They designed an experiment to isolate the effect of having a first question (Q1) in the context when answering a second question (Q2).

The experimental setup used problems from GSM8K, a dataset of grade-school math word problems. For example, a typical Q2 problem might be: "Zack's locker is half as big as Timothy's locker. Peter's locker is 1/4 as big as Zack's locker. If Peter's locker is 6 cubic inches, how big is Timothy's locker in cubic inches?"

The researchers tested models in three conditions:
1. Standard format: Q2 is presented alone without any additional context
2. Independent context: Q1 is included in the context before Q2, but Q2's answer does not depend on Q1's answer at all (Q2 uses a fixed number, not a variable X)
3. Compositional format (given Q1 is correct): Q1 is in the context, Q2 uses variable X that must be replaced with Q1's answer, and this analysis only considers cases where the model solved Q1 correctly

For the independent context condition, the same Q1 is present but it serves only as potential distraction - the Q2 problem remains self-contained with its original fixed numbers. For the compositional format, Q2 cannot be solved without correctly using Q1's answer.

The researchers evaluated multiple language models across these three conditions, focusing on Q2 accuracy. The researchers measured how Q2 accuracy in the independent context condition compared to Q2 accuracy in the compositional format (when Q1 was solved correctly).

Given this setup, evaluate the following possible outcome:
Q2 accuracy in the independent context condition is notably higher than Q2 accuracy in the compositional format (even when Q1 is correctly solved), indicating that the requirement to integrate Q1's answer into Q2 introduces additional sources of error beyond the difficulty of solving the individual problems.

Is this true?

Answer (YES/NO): YES